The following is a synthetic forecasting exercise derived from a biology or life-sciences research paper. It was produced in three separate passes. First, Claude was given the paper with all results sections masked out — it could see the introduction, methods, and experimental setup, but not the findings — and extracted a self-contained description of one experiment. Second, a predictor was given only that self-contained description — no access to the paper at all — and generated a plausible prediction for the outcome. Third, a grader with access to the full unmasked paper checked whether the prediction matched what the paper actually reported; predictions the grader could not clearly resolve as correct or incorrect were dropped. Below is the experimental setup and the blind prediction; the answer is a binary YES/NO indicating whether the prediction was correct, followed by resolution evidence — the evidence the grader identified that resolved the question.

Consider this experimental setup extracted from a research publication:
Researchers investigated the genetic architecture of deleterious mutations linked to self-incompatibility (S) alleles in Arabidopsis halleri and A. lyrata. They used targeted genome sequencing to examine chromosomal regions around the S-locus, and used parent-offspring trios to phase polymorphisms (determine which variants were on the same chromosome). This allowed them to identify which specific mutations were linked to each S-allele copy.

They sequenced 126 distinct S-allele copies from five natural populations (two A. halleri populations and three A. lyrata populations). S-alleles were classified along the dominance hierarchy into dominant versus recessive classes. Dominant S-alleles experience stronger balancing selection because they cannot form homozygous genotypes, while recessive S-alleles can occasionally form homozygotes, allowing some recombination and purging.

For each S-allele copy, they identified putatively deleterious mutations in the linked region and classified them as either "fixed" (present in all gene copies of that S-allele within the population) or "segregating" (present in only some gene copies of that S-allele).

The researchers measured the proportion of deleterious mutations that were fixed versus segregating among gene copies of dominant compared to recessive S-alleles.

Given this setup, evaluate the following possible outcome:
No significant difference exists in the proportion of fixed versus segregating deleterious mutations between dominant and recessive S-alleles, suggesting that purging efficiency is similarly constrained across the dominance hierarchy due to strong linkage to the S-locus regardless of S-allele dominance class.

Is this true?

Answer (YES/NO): NO